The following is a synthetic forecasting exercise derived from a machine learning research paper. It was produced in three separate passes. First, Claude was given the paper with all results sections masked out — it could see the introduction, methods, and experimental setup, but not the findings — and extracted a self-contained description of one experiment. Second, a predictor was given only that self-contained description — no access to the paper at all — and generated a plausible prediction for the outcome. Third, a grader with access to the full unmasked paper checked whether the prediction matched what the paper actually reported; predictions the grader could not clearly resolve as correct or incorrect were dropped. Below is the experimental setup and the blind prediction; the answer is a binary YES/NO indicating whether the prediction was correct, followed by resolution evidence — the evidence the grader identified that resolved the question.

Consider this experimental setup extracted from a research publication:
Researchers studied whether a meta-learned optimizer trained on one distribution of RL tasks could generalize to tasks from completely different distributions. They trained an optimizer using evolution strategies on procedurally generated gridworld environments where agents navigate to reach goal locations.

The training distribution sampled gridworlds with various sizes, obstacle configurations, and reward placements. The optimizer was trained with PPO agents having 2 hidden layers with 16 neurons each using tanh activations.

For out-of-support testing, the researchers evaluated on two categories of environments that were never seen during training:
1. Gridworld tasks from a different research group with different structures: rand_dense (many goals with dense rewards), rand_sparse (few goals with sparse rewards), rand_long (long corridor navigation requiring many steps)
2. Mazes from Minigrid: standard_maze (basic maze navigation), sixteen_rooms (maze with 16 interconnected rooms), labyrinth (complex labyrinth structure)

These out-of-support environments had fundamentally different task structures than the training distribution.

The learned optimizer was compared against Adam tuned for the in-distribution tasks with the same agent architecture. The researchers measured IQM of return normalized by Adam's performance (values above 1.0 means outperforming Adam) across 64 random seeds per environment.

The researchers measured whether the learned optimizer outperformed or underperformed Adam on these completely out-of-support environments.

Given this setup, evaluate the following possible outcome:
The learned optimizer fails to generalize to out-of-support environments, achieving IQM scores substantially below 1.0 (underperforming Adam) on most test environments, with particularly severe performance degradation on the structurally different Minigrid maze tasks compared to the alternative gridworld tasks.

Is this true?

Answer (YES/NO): NO